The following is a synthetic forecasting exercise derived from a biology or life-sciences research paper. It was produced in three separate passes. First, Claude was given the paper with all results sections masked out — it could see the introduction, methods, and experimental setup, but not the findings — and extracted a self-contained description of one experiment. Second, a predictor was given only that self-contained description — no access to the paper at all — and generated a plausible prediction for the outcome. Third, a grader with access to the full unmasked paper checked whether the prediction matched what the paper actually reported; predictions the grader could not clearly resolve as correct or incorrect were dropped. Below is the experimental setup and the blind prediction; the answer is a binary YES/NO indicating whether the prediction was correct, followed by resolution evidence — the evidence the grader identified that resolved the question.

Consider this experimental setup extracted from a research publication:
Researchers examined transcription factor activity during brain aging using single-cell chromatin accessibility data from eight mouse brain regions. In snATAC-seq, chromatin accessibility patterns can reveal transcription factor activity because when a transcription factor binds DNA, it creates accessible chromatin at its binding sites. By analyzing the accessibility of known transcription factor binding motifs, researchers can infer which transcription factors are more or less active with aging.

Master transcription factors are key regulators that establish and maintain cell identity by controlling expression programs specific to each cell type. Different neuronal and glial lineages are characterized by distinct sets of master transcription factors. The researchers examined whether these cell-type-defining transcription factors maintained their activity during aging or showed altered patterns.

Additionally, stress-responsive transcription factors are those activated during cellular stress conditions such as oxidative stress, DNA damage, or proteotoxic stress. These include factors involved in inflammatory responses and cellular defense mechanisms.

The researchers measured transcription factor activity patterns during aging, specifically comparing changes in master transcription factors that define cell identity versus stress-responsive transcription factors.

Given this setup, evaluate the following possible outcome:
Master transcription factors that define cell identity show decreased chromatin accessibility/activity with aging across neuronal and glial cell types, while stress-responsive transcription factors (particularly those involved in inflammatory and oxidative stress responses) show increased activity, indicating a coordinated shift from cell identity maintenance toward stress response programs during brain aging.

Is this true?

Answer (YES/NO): YES